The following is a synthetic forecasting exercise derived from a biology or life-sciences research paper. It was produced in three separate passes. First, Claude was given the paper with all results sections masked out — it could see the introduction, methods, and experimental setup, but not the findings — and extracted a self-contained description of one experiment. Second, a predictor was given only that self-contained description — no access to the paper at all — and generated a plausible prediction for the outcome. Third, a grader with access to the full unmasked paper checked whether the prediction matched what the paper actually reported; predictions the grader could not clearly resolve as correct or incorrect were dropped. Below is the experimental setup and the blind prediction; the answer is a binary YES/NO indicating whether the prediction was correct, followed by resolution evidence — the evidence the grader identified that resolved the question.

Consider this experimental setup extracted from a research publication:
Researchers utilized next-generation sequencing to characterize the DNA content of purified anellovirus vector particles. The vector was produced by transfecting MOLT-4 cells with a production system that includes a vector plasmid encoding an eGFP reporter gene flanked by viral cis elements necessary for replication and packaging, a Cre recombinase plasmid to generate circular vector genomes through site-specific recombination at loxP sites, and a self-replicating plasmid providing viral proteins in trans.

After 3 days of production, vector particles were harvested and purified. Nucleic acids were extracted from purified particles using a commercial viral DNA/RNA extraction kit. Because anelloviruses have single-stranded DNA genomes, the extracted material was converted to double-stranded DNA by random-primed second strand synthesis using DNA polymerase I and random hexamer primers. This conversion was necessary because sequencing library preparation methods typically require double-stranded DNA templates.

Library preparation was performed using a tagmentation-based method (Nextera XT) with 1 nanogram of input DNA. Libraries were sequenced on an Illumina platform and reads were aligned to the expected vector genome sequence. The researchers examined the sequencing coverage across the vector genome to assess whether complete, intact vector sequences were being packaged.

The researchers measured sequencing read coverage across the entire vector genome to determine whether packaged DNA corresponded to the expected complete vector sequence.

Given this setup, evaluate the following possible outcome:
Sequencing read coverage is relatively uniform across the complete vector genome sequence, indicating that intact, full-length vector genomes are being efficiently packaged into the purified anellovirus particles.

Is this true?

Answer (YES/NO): NO